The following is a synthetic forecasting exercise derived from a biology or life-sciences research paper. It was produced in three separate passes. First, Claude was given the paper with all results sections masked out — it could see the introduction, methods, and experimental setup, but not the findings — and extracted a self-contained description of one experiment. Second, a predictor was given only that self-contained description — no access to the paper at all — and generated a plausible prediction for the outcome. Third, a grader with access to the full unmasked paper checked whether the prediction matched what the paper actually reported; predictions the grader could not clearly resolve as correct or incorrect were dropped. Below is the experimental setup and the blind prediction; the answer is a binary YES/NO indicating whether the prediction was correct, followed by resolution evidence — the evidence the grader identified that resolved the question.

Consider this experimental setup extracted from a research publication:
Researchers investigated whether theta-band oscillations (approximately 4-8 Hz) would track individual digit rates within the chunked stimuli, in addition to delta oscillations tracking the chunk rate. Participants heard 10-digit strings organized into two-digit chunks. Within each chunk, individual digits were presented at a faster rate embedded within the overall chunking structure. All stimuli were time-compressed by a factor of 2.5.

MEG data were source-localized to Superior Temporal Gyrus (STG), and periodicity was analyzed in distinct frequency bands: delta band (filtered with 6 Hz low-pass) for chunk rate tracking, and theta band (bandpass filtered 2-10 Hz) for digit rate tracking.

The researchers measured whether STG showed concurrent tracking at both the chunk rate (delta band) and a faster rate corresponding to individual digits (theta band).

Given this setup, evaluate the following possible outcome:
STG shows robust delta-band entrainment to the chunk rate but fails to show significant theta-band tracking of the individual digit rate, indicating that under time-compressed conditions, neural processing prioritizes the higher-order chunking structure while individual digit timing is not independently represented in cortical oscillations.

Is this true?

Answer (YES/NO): NO